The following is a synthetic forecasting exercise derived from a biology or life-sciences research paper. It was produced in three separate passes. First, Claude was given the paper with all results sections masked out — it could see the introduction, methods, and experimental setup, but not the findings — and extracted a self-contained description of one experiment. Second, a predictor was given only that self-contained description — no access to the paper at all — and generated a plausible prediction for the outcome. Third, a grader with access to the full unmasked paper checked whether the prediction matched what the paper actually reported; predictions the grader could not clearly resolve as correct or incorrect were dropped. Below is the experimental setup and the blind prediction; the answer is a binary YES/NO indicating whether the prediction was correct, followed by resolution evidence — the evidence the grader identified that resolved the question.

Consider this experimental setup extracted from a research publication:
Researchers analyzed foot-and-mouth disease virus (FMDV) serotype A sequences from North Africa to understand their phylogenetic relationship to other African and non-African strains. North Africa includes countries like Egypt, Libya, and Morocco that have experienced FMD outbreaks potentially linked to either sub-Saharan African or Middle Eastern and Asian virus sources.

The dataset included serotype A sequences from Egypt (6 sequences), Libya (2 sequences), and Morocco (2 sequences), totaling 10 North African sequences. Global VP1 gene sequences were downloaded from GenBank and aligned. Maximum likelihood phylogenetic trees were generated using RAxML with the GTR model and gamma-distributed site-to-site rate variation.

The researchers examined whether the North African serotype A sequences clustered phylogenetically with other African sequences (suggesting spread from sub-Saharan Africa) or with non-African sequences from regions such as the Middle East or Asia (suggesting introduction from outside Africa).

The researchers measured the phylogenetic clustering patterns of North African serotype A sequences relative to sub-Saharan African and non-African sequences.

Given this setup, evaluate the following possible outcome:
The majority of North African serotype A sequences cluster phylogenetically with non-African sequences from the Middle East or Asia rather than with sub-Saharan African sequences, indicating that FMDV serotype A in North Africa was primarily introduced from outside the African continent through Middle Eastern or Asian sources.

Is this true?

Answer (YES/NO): NO